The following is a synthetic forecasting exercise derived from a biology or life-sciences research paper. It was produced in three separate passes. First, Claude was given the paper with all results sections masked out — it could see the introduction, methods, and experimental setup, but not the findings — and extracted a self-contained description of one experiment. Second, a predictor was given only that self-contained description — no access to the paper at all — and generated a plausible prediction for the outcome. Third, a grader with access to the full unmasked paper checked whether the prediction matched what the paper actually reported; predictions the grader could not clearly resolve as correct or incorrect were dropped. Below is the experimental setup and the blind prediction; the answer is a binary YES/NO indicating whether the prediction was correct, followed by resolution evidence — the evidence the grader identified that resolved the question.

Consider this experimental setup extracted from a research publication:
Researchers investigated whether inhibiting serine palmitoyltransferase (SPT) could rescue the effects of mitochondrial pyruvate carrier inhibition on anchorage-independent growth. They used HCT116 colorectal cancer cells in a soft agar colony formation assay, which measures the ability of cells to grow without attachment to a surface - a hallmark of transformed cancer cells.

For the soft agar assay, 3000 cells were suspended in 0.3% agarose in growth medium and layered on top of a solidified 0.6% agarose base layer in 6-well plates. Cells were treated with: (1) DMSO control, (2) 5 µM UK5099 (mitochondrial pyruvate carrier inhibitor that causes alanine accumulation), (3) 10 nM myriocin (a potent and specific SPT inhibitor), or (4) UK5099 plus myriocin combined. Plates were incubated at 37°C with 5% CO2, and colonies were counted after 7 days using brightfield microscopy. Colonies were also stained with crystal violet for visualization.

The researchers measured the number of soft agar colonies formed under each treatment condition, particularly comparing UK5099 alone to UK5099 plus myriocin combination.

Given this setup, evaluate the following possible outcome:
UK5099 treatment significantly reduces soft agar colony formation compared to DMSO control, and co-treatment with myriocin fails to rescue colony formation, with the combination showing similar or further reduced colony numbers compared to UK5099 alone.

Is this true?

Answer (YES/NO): NO